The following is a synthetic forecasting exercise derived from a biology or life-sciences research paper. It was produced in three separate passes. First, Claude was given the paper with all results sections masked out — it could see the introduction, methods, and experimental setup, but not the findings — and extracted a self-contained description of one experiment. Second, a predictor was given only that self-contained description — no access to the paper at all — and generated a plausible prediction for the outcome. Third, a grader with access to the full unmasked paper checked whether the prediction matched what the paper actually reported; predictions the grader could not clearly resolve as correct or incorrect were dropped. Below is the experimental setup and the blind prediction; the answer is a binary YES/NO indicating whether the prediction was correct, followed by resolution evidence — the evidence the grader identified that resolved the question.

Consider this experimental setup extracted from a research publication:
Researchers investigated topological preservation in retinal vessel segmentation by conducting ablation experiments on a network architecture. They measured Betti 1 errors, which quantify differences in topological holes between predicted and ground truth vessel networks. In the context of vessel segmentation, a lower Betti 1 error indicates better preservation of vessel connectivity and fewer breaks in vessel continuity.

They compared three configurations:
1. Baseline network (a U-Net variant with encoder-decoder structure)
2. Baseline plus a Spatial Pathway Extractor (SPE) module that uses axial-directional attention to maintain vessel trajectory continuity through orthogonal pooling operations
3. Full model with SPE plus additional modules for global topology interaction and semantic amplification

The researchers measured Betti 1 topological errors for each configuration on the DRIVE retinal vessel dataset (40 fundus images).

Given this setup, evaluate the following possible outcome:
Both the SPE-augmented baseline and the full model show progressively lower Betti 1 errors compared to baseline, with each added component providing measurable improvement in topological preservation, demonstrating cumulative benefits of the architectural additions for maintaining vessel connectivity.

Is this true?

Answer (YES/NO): NO